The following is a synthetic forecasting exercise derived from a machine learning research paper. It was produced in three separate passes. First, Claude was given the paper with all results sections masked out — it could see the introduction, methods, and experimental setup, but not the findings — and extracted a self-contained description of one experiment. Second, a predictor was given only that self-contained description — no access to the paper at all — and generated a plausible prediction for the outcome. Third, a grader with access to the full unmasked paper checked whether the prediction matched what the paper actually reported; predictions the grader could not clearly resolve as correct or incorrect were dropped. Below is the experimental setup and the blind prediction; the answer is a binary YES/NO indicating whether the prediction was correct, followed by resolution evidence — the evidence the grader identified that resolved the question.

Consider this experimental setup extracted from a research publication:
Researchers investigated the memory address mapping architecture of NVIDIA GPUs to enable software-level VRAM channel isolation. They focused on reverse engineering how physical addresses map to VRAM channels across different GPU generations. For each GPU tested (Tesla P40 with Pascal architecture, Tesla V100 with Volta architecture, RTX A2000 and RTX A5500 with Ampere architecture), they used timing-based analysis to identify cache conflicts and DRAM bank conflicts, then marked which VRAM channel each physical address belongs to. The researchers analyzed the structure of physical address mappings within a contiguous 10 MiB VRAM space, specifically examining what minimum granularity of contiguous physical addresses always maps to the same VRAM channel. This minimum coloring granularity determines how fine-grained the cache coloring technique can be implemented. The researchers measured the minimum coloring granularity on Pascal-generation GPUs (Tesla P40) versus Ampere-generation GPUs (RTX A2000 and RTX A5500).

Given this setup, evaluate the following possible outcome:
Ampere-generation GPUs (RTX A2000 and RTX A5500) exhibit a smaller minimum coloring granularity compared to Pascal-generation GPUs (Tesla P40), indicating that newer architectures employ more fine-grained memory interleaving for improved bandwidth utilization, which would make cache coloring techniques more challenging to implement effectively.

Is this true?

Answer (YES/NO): YES